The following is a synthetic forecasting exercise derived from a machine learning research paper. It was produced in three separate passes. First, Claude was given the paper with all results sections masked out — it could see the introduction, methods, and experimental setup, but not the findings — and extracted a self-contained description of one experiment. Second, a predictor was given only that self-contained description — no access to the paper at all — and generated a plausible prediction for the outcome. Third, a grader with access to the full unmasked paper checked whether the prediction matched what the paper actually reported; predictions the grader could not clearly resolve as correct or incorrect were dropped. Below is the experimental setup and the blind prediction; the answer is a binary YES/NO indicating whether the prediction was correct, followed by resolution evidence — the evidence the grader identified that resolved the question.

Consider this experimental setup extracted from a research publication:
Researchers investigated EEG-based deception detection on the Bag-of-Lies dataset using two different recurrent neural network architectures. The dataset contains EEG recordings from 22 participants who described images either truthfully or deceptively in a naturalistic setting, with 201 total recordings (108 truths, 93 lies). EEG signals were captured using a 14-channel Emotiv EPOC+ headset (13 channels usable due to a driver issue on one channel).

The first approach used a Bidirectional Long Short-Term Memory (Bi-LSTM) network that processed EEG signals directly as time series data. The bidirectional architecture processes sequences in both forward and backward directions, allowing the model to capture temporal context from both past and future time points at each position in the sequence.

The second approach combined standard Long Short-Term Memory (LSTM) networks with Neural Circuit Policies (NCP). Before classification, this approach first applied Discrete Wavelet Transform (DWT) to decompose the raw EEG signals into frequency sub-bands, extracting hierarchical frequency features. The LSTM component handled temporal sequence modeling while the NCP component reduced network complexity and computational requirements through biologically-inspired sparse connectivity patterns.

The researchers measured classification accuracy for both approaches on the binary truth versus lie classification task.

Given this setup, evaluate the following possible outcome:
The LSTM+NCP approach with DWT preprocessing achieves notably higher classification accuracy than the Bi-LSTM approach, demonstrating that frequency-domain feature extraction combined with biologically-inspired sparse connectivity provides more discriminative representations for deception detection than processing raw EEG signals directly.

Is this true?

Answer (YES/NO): YES